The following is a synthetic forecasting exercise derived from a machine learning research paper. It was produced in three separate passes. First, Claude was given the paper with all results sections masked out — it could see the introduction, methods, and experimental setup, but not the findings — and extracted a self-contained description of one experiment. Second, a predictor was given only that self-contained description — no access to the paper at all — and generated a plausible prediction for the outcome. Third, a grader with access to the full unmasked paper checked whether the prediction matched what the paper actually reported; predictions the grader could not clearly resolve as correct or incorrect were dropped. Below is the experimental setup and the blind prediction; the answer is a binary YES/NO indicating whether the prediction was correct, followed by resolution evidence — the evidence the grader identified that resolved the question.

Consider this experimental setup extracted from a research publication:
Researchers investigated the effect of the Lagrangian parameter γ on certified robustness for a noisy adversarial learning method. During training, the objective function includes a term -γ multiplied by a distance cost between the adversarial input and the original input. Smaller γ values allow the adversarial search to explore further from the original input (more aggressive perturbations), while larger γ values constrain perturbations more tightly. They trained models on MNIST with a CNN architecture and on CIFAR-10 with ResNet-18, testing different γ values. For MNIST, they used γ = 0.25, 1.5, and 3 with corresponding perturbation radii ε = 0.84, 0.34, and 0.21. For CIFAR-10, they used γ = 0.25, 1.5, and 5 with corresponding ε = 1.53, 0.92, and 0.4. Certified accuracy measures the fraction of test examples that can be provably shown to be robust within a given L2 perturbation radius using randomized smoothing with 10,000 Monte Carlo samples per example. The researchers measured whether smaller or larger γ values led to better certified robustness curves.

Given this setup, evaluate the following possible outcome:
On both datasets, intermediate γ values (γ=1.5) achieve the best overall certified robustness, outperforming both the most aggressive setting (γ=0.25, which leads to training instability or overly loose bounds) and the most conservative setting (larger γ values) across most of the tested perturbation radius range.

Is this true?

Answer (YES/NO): NO